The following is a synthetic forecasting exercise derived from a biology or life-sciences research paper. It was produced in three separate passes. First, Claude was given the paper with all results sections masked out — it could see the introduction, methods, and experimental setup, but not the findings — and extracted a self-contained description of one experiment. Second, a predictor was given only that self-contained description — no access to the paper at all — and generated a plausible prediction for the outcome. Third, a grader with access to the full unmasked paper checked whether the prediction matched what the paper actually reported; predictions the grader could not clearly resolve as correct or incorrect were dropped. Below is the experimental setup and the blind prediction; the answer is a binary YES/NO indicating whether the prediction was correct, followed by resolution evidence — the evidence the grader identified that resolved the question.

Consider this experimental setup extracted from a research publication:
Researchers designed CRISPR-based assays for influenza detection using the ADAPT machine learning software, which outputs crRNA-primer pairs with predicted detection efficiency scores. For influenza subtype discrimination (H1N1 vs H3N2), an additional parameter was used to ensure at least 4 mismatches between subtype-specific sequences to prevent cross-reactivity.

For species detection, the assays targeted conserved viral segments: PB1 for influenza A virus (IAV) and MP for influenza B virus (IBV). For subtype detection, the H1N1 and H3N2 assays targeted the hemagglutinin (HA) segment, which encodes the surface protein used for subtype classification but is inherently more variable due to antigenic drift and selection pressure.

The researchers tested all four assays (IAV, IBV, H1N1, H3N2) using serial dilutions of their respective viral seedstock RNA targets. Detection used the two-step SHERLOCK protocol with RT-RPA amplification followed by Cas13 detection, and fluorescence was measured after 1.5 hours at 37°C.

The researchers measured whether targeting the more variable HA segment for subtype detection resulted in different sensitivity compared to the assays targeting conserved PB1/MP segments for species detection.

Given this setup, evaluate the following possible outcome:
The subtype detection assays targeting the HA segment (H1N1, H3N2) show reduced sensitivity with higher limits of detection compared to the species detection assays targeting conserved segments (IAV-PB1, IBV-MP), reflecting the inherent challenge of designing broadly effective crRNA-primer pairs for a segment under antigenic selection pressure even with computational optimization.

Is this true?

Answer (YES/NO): NO